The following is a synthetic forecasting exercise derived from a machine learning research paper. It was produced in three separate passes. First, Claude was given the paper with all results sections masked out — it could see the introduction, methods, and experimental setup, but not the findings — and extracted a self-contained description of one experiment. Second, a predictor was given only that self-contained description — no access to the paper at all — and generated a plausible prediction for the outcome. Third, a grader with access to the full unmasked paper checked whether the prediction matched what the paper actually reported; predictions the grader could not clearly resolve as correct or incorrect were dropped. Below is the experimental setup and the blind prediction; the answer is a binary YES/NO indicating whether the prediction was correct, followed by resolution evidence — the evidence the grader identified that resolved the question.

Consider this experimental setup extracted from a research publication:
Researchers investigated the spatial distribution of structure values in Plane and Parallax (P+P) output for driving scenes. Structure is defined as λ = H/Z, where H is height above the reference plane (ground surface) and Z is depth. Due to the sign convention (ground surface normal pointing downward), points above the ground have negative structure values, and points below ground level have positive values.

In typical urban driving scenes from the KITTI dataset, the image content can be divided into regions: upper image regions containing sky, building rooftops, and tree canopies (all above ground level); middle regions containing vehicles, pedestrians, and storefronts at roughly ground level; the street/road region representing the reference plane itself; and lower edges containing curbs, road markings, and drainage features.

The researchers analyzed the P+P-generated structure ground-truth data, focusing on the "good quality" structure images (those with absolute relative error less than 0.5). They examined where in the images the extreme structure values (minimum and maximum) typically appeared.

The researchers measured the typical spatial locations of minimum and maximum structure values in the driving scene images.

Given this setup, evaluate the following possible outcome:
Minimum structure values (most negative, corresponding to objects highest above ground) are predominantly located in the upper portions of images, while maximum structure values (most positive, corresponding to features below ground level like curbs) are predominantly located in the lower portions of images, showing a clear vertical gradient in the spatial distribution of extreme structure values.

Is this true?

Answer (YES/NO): NO